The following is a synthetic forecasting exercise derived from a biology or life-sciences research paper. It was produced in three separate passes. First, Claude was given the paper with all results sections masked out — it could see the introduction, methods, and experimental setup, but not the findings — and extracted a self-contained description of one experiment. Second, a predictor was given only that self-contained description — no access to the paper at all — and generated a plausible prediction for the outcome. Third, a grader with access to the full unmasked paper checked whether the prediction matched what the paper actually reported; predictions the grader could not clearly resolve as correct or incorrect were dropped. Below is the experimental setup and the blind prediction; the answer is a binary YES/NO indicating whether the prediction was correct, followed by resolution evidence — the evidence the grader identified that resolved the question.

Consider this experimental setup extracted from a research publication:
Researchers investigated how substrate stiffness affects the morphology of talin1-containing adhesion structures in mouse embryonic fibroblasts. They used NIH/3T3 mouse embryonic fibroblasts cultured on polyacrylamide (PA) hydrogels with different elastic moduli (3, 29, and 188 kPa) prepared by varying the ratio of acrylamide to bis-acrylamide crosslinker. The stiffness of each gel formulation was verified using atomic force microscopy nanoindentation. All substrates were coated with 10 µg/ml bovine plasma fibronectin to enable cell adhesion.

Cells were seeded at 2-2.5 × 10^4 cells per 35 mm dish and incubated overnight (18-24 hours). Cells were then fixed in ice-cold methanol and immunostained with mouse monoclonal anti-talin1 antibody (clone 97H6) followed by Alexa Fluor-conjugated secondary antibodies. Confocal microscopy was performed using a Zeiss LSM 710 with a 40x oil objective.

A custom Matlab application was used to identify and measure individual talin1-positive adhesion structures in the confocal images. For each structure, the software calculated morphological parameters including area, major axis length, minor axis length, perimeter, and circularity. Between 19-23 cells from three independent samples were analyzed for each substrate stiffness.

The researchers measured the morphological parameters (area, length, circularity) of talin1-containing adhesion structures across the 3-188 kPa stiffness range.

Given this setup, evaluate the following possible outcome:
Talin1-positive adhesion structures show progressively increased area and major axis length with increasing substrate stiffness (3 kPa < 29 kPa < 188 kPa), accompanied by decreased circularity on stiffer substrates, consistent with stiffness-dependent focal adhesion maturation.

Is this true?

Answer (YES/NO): NO